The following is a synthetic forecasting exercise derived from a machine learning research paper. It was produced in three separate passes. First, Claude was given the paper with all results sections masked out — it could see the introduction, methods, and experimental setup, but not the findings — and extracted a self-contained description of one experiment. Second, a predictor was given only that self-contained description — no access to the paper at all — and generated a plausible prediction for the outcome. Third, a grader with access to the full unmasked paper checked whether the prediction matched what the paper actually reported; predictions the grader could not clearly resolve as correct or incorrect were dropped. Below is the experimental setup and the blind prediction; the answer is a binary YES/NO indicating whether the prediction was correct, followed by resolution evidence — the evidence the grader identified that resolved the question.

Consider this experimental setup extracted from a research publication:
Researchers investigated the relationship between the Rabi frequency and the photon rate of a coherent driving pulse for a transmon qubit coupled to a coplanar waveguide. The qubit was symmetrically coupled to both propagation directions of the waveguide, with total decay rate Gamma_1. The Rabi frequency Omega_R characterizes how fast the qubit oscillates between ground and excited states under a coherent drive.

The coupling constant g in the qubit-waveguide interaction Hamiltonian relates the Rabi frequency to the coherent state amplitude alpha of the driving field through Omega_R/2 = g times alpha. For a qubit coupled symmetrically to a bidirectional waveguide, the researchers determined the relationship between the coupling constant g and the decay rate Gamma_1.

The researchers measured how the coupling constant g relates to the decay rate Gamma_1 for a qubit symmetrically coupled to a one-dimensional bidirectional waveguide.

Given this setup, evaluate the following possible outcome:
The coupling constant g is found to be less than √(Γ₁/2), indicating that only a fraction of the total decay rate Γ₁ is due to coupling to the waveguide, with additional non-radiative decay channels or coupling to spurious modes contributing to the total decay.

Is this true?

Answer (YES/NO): NO